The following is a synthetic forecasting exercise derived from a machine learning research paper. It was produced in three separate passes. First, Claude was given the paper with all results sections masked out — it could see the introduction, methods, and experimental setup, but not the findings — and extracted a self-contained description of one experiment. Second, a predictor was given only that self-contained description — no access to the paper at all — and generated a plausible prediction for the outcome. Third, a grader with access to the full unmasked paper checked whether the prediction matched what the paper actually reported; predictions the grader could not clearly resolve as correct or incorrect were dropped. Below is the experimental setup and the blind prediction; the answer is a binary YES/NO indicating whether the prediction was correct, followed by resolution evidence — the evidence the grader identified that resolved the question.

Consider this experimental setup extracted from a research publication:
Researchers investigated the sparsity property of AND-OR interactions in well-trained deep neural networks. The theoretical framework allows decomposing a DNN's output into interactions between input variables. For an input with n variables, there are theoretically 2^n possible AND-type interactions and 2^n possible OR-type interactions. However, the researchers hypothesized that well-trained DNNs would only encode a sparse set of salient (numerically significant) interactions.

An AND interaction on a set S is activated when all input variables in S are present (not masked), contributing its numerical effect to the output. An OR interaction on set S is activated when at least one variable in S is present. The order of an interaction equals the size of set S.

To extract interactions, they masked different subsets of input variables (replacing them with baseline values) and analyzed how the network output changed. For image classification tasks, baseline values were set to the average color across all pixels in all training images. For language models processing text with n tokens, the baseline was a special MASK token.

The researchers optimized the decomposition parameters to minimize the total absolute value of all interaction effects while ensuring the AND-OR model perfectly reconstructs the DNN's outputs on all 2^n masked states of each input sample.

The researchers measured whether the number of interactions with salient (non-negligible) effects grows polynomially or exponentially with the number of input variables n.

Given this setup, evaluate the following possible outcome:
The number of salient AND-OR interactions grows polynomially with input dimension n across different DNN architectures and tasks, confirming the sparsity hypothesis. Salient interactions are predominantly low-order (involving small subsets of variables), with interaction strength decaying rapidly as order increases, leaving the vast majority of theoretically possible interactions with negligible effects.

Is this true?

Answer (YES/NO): YES